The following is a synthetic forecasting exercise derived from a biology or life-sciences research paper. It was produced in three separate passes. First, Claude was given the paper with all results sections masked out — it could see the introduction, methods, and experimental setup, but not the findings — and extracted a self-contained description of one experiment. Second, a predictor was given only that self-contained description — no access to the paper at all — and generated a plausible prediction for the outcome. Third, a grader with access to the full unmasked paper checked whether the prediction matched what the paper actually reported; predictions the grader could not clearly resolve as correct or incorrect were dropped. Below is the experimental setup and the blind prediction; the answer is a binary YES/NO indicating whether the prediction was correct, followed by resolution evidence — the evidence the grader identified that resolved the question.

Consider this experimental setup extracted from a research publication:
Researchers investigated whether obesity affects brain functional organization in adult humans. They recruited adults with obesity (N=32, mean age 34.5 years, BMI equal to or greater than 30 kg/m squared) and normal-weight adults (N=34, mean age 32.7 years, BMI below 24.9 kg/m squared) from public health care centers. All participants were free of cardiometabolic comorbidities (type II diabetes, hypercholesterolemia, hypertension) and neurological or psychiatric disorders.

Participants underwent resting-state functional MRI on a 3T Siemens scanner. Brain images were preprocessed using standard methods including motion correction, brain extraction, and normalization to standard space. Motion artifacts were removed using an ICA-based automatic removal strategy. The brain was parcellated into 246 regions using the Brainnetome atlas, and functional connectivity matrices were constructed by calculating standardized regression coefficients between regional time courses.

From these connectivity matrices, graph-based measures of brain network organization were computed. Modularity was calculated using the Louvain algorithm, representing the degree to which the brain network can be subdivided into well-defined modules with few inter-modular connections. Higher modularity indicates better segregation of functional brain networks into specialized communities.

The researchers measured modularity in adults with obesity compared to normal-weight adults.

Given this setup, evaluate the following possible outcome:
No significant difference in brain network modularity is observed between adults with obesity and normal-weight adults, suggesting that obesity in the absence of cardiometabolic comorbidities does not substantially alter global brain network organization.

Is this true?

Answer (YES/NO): NO